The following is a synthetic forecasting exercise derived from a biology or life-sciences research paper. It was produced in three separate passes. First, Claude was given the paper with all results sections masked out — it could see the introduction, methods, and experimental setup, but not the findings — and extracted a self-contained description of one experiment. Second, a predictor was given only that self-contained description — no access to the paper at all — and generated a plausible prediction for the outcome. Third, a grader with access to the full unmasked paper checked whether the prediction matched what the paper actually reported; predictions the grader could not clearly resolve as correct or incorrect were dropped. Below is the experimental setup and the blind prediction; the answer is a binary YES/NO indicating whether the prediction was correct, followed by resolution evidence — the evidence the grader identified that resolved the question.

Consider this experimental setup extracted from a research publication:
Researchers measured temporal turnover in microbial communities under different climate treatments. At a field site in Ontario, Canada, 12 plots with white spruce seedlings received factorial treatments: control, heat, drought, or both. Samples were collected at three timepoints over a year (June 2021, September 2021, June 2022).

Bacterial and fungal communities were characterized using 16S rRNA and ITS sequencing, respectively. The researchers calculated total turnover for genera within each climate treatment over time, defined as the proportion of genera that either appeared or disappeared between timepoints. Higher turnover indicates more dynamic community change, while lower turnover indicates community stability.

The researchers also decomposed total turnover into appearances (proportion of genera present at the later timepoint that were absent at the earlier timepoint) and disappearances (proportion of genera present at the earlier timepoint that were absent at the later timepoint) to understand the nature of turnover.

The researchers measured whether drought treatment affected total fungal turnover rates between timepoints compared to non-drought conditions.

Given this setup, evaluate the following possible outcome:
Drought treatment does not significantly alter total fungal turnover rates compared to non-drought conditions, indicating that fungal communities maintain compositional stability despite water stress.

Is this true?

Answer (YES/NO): NO